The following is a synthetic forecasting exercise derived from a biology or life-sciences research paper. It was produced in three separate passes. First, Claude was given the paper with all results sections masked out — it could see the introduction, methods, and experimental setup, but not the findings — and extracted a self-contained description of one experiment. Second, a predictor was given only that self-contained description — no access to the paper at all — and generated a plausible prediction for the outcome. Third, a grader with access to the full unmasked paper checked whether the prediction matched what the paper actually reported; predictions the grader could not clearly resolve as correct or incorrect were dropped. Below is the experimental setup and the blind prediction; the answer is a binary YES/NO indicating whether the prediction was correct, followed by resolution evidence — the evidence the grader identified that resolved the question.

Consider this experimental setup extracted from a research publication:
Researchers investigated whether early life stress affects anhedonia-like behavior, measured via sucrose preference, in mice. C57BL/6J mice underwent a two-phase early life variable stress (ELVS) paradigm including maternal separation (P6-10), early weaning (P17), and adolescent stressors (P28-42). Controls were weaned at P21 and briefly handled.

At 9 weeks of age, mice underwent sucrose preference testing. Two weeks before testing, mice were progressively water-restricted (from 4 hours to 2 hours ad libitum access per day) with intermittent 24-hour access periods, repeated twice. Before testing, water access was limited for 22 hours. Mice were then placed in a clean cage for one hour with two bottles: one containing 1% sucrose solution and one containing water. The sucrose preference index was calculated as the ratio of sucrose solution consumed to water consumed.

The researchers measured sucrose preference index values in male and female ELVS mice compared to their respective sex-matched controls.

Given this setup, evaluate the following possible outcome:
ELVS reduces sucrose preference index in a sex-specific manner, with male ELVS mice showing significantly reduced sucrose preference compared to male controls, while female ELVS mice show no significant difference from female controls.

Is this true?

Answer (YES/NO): NO